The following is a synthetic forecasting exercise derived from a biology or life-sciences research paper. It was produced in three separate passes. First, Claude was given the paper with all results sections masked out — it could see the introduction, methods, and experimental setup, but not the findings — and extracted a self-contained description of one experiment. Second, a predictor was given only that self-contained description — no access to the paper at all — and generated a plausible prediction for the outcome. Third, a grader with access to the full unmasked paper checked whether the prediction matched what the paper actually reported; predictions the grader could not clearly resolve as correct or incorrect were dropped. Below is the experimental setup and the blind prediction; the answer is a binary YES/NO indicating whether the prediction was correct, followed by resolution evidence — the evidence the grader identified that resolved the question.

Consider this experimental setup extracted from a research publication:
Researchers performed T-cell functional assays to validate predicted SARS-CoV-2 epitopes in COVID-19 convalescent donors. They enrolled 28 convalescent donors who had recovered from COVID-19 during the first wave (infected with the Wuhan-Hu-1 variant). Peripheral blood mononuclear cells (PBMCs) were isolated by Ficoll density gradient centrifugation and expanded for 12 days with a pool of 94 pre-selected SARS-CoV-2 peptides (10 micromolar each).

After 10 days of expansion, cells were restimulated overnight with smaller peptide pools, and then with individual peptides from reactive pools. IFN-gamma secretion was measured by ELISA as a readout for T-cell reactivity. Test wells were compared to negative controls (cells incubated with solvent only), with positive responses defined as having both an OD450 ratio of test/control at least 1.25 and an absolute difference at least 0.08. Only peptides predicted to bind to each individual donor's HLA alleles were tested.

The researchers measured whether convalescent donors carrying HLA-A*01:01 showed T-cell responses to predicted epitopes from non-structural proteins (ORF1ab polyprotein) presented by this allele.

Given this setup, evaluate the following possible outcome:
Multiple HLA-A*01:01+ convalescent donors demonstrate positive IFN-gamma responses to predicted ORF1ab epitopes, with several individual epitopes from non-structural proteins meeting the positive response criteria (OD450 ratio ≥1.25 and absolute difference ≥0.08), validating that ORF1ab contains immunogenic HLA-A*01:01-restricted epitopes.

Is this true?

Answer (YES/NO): YES